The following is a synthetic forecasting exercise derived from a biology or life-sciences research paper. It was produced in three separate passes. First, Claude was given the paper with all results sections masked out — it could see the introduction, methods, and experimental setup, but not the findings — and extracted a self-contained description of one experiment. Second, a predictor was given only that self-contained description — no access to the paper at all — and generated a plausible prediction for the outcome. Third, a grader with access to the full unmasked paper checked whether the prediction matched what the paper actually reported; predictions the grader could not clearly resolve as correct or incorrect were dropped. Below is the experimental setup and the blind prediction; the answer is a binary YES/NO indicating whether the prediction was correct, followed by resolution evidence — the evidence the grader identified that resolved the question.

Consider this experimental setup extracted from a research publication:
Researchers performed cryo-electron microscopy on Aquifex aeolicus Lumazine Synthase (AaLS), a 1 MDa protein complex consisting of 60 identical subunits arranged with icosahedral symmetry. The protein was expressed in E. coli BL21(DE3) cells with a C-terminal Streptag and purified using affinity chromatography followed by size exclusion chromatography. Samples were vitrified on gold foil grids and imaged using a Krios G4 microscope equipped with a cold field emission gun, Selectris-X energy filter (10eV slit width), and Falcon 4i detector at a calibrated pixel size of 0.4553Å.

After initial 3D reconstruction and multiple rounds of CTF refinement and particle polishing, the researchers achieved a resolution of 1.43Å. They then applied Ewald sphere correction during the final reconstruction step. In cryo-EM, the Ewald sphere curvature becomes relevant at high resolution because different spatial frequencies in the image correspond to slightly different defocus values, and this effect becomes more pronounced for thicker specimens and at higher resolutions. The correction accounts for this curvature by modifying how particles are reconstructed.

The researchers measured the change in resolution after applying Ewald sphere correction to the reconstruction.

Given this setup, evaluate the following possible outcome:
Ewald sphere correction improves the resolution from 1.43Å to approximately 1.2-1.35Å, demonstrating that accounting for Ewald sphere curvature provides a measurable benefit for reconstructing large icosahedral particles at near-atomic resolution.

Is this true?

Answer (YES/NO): NO